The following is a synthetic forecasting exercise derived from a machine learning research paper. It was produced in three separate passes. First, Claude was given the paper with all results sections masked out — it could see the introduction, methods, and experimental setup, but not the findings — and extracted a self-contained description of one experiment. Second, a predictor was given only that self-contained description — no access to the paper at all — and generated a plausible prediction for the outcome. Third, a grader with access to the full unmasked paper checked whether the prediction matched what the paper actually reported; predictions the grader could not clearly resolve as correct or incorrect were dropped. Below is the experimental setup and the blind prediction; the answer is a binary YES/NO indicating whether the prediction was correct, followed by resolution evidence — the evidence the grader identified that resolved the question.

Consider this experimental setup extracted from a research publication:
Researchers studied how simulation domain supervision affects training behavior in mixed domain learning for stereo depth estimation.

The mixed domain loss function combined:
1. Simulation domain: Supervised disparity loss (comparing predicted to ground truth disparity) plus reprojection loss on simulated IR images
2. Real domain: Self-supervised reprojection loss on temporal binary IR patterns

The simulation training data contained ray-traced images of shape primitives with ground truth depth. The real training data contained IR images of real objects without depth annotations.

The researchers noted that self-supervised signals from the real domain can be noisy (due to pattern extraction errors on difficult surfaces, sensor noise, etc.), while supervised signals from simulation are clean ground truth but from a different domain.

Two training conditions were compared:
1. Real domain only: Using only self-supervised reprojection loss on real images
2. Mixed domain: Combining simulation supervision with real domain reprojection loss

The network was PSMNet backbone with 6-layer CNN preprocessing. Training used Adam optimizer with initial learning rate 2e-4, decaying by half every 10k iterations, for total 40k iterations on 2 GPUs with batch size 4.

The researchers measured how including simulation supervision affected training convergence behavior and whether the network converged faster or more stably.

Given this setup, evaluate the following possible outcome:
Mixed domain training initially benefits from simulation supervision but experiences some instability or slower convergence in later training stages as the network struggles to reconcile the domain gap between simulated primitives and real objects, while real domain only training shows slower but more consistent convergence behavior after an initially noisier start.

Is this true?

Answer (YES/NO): NO